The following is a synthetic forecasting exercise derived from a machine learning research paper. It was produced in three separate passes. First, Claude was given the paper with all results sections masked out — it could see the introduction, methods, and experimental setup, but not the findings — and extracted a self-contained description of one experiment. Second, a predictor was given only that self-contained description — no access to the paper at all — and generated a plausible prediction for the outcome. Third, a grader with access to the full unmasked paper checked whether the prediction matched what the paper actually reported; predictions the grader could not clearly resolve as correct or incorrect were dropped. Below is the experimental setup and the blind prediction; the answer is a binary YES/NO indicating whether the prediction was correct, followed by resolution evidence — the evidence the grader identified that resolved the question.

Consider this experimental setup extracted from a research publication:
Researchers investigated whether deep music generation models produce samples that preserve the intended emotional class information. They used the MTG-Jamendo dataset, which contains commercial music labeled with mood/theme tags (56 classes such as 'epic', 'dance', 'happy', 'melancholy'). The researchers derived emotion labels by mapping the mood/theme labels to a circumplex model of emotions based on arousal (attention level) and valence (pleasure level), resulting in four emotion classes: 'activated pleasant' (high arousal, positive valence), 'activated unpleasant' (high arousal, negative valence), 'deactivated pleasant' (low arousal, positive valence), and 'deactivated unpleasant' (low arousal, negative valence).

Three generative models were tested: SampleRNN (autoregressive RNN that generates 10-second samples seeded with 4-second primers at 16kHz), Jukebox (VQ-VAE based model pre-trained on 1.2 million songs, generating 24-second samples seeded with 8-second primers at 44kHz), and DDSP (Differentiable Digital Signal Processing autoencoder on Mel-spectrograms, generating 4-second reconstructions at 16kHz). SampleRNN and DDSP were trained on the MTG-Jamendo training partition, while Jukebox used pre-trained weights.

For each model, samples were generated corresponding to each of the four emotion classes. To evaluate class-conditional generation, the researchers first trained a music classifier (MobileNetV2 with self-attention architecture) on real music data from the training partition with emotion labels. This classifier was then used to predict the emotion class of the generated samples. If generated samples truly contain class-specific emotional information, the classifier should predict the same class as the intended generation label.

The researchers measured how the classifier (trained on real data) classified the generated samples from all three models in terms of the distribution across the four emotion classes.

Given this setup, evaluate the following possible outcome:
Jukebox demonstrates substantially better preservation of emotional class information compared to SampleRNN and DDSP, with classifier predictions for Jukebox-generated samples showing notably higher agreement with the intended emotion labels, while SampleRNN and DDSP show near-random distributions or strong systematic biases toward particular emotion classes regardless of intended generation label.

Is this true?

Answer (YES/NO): NO